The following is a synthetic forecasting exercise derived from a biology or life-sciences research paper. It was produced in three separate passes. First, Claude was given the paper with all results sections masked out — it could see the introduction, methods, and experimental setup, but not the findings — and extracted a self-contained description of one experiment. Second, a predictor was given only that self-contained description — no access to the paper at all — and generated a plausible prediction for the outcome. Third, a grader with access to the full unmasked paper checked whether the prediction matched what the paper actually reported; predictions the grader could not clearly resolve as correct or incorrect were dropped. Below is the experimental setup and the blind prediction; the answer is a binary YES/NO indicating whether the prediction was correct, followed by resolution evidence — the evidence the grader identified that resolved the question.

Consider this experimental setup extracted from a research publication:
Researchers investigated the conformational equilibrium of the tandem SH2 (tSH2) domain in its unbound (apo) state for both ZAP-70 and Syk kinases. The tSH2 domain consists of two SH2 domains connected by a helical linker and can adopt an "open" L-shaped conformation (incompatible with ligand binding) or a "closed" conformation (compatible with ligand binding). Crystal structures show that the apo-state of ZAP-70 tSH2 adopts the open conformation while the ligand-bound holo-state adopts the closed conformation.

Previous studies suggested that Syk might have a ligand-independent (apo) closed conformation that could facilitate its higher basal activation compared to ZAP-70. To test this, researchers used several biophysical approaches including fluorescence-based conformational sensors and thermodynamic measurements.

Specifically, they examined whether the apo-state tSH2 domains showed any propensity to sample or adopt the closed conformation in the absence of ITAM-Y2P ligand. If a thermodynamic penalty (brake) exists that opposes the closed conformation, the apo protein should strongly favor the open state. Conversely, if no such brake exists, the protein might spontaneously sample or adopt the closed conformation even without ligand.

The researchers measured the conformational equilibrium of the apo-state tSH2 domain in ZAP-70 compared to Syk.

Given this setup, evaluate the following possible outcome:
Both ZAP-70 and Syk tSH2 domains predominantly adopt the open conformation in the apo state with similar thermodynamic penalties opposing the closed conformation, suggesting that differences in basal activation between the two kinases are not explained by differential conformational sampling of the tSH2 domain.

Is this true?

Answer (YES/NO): NO